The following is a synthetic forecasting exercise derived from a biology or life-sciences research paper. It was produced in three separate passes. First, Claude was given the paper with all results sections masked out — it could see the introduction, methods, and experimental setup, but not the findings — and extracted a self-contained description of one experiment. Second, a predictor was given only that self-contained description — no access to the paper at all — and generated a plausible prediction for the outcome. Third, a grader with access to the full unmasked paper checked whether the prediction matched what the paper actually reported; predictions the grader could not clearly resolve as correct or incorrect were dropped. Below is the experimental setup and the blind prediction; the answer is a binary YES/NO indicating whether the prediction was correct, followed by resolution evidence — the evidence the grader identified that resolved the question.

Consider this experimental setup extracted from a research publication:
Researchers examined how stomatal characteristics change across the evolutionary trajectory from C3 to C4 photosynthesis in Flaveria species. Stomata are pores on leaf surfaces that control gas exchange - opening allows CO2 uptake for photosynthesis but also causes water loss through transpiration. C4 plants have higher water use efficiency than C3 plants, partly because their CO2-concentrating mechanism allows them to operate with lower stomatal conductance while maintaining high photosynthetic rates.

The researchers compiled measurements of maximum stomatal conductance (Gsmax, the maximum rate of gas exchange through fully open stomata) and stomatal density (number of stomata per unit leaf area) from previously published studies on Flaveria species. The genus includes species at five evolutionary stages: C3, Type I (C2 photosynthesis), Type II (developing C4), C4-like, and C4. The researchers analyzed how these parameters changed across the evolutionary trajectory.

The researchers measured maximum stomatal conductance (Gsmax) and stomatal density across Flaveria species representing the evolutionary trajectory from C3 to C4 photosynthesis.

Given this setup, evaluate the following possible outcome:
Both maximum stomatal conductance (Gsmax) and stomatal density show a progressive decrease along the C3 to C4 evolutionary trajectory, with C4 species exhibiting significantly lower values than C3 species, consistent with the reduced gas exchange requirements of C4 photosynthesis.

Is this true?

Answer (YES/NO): NO